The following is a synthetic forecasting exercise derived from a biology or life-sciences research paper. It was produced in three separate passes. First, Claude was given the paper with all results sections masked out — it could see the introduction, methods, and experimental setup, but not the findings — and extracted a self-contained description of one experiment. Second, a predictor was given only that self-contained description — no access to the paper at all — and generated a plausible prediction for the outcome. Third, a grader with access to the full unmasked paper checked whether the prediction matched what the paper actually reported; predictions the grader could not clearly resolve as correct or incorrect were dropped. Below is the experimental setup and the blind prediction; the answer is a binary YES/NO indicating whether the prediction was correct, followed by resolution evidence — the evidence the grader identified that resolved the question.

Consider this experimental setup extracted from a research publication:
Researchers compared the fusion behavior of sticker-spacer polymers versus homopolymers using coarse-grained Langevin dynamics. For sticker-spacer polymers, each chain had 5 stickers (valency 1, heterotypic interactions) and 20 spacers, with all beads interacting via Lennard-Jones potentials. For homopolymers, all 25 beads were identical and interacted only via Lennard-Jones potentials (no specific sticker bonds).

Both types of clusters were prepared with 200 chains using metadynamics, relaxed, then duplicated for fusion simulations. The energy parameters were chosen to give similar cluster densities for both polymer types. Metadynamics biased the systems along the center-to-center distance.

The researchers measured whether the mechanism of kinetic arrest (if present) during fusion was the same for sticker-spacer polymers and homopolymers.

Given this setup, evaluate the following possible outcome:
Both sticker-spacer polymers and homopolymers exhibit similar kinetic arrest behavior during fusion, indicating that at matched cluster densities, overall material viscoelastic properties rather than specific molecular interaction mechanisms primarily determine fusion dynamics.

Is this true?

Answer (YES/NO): NO